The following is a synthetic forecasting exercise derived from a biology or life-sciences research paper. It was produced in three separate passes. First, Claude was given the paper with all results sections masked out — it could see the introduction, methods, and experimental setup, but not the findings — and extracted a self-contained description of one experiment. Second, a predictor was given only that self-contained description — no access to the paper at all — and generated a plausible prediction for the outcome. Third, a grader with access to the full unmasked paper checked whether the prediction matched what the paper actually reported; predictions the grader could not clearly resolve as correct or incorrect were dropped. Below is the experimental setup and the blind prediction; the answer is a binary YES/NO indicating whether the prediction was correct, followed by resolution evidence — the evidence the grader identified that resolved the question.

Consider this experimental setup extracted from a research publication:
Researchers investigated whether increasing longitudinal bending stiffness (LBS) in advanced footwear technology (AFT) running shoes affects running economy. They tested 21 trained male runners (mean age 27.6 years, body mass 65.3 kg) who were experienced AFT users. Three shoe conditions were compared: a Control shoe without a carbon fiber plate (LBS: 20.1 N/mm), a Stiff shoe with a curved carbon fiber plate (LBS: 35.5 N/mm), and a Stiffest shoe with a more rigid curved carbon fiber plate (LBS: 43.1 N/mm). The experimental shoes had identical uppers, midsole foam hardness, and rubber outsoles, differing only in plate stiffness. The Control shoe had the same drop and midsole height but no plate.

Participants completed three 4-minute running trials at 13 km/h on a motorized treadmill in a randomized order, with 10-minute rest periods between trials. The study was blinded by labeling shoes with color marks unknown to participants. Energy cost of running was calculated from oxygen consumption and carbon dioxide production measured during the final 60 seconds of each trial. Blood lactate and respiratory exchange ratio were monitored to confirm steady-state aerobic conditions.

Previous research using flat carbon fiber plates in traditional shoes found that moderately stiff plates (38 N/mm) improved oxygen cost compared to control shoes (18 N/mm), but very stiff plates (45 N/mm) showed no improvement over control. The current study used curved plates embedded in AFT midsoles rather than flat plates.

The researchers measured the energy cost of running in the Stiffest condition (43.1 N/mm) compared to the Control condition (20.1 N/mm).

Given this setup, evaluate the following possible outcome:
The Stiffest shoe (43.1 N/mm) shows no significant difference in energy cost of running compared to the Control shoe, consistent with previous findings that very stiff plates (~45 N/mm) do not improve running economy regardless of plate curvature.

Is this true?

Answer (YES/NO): YES